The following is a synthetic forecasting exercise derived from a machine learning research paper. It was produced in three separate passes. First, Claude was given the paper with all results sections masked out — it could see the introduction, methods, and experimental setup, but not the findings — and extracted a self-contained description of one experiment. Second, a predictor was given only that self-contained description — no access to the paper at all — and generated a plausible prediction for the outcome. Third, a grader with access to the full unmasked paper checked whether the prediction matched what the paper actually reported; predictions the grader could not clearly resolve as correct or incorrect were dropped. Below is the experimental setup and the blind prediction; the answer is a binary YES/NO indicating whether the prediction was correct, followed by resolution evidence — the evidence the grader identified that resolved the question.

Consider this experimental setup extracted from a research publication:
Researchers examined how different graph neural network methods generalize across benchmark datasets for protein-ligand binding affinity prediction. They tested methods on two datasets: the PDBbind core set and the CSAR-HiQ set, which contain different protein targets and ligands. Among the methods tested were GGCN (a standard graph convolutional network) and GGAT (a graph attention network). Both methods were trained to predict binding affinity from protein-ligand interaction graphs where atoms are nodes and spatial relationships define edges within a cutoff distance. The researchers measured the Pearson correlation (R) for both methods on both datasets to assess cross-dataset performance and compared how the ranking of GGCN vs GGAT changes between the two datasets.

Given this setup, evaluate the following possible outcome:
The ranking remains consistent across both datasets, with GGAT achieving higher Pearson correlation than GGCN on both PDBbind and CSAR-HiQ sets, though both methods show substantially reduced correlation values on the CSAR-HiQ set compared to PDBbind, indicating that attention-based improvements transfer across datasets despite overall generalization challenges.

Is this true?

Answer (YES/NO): NO